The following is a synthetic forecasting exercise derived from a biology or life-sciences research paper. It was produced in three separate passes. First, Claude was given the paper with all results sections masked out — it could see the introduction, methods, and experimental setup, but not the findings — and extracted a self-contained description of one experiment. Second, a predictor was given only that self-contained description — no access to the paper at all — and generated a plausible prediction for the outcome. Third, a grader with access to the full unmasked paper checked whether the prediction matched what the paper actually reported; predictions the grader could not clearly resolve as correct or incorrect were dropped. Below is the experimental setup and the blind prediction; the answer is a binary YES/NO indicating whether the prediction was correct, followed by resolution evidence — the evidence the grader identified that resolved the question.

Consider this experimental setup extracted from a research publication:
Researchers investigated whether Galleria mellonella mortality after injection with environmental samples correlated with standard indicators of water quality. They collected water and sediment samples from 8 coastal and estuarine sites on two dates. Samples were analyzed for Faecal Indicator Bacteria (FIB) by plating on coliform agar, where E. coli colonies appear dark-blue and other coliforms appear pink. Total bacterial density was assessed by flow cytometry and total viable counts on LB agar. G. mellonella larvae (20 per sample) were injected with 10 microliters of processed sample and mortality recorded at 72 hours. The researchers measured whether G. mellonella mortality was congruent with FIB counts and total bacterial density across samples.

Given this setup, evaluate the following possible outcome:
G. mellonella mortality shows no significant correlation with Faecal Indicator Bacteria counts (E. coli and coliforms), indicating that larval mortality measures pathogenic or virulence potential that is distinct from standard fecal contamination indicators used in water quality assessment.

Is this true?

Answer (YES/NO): NO